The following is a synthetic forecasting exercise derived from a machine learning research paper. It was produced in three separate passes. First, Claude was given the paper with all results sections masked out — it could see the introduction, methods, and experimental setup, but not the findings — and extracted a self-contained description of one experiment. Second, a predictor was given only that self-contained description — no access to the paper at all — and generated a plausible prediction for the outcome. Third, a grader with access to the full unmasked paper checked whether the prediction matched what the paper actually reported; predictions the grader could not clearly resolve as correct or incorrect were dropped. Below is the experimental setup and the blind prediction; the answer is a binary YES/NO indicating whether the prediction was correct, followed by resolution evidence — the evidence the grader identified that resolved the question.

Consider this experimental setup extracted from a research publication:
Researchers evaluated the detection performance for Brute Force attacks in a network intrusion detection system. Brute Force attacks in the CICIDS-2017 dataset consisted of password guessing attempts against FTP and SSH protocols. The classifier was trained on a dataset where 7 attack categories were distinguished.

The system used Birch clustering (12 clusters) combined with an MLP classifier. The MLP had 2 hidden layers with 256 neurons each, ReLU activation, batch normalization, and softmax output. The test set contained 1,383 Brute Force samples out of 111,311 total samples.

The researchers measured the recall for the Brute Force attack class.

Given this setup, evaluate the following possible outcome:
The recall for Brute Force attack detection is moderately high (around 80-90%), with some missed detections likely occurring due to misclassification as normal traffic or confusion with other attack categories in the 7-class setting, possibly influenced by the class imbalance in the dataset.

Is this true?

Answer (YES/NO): NO